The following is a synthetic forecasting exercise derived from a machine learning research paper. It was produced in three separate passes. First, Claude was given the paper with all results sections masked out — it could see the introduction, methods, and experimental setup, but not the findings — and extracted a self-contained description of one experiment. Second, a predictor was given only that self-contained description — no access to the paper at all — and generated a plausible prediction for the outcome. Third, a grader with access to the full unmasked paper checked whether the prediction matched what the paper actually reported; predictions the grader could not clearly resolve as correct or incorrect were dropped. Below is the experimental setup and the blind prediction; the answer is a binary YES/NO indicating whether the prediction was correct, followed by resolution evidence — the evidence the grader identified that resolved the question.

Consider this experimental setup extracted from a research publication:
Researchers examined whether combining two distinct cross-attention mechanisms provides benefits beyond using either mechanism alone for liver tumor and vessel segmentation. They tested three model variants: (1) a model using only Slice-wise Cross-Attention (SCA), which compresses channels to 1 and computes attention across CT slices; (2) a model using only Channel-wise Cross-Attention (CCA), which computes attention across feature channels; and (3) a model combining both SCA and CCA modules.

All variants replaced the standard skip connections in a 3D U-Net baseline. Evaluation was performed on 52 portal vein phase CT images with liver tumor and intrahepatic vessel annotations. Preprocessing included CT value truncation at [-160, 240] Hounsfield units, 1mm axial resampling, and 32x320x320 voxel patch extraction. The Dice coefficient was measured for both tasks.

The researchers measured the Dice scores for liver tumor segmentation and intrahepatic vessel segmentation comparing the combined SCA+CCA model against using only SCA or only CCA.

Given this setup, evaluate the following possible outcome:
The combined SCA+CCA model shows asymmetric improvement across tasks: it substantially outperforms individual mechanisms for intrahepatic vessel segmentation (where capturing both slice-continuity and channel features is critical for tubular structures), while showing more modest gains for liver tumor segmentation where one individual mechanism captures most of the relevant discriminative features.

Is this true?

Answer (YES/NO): NO